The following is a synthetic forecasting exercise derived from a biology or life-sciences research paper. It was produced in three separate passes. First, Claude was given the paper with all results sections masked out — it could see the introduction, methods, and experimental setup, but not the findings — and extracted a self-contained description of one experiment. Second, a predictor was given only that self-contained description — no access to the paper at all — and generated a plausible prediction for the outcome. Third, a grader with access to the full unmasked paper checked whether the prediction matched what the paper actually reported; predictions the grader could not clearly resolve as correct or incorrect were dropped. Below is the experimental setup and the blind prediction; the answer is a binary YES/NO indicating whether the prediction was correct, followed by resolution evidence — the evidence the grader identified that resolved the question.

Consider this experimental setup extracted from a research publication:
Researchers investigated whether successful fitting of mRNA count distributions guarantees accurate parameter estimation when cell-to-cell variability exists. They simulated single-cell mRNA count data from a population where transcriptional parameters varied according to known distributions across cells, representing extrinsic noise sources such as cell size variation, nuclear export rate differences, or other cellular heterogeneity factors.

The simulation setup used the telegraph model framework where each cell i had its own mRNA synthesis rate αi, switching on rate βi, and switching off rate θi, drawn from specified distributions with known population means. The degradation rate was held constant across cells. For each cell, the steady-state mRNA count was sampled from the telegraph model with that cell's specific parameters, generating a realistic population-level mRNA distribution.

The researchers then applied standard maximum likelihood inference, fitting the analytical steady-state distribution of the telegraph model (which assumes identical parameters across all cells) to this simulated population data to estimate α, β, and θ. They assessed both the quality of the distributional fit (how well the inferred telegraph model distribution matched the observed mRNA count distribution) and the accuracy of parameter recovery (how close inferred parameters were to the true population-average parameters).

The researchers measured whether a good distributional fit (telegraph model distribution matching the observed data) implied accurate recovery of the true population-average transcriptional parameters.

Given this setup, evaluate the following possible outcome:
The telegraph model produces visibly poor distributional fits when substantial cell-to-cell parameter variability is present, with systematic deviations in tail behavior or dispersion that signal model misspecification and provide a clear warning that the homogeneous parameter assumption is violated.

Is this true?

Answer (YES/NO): NO